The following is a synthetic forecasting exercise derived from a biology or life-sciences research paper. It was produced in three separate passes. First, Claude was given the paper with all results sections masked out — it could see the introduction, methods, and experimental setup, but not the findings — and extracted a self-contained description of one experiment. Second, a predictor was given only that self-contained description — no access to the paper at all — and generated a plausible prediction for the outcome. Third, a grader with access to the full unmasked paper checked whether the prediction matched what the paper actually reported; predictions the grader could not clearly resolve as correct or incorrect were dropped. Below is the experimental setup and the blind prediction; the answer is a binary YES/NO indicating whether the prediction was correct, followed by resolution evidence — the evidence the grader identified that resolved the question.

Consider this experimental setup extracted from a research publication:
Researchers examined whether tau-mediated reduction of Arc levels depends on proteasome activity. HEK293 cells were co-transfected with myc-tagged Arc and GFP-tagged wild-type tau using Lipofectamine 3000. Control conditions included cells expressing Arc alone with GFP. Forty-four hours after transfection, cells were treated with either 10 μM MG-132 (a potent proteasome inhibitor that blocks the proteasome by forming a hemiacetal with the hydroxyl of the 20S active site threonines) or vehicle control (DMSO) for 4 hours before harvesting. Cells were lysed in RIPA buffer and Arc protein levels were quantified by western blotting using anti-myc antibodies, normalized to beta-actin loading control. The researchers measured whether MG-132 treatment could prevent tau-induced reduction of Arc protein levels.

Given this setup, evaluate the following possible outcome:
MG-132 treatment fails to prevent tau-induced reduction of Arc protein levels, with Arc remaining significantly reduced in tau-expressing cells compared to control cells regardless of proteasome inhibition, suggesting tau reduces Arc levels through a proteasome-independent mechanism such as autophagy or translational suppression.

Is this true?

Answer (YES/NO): NO